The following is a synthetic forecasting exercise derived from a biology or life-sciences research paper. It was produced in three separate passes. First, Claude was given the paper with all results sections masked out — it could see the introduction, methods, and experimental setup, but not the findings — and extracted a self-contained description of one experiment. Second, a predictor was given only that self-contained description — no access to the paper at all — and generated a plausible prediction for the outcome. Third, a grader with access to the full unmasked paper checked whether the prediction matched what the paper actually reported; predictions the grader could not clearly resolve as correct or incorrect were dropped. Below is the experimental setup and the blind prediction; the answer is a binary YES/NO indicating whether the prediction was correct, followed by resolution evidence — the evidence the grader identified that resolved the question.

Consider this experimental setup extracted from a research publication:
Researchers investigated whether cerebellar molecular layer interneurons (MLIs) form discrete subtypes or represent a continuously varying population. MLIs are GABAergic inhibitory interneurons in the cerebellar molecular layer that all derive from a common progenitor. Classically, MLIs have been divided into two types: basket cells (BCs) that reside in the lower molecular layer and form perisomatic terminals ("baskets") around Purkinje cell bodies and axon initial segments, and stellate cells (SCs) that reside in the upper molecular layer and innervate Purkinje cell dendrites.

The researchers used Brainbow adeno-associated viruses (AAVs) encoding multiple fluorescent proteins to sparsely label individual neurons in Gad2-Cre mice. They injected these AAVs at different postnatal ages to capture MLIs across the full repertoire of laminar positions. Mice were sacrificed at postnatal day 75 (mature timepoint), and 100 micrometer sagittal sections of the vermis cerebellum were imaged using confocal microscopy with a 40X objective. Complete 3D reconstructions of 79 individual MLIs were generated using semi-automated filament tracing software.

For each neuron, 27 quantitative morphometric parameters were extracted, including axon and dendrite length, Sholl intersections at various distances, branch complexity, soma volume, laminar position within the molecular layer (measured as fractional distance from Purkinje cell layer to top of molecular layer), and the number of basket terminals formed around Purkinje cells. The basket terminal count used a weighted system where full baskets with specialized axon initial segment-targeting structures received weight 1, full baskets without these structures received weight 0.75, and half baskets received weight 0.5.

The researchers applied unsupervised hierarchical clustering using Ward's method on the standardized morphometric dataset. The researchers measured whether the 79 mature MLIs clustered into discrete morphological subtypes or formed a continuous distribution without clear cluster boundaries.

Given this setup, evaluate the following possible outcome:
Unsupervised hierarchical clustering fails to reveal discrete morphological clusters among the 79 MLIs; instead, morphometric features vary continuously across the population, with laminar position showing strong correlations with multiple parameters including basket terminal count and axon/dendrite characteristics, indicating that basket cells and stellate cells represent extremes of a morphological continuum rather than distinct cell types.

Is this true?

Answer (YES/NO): NO